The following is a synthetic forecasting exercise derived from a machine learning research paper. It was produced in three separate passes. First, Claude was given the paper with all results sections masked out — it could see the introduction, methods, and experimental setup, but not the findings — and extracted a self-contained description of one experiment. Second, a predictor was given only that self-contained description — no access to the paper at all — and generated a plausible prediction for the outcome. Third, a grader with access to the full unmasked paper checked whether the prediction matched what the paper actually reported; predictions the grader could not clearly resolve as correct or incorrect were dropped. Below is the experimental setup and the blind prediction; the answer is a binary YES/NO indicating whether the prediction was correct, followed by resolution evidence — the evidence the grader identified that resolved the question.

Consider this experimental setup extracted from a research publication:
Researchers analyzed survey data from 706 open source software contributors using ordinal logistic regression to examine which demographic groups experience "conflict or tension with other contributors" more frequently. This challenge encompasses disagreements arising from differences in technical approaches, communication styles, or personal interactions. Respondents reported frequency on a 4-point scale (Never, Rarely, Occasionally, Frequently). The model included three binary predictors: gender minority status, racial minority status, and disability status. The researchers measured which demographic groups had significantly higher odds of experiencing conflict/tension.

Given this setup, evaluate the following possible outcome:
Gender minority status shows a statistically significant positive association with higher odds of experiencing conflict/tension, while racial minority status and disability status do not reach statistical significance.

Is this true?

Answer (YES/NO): NO